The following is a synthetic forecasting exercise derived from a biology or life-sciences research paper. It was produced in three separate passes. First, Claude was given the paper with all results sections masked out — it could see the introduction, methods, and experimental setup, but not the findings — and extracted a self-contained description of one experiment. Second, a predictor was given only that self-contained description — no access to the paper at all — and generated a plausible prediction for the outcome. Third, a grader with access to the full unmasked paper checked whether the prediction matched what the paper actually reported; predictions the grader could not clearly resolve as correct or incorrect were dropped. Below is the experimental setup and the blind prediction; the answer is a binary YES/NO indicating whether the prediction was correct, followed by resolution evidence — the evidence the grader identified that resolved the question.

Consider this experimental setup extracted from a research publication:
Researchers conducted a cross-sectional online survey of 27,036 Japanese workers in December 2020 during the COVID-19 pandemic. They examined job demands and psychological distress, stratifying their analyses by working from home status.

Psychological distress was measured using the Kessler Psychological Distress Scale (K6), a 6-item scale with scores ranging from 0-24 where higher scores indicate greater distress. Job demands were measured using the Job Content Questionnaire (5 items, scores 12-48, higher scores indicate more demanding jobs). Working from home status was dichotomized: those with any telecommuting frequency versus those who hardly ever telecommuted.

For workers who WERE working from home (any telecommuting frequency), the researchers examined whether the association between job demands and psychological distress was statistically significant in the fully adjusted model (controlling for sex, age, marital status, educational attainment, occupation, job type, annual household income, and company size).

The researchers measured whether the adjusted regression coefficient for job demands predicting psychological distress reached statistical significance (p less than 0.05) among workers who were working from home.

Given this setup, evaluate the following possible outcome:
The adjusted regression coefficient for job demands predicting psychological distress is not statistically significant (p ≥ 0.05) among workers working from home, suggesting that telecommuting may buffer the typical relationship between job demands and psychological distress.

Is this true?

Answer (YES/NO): NO